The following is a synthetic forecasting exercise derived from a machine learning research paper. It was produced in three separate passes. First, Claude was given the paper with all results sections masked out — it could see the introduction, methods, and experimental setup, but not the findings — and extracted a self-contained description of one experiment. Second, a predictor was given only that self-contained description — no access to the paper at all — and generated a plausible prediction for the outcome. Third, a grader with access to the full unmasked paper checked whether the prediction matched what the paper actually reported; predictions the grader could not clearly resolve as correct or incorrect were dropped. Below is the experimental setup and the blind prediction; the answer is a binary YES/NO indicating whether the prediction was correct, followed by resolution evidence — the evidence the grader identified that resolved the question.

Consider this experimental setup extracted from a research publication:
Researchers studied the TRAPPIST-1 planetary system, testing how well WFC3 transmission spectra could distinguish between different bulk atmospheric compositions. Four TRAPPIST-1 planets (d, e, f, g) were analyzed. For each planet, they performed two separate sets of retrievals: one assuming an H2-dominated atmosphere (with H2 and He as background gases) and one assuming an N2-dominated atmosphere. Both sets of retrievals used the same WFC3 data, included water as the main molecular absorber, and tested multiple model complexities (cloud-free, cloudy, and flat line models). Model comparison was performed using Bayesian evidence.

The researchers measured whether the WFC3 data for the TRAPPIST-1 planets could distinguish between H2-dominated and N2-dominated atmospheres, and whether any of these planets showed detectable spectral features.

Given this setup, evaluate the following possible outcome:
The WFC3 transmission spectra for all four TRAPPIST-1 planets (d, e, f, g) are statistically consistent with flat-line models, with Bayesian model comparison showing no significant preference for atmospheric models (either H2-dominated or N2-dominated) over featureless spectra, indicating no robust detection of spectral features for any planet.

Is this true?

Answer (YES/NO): YES